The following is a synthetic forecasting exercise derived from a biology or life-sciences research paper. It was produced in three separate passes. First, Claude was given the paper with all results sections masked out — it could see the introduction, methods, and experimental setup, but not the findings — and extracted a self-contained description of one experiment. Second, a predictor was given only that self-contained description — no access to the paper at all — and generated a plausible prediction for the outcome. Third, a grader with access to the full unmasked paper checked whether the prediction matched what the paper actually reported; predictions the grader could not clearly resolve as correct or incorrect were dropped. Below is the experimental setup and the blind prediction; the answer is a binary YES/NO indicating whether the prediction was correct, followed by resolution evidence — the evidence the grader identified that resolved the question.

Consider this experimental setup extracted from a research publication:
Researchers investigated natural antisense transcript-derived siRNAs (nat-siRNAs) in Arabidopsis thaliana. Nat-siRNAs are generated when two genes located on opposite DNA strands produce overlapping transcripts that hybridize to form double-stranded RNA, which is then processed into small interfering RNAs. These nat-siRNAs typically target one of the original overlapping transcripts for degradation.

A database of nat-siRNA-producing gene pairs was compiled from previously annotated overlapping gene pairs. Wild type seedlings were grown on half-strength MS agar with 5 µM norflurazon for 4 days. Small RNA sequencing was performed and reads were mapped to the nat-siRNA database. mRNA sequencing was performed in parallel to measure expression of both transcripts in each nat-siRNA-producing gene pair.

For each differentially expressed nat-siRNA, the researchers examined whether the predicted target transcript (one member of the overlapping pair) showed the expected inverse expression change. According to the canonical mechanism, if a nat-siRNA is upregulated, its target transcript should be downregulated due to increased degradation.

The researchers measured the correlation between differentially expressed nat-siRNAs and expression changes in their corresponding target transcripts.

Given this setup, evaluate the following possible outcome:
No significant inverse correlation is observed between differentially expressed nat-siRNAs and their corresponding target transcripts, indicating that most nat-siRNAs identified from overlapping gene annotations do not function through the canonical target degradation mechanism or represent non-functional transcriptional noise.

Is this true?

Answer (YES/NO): NO